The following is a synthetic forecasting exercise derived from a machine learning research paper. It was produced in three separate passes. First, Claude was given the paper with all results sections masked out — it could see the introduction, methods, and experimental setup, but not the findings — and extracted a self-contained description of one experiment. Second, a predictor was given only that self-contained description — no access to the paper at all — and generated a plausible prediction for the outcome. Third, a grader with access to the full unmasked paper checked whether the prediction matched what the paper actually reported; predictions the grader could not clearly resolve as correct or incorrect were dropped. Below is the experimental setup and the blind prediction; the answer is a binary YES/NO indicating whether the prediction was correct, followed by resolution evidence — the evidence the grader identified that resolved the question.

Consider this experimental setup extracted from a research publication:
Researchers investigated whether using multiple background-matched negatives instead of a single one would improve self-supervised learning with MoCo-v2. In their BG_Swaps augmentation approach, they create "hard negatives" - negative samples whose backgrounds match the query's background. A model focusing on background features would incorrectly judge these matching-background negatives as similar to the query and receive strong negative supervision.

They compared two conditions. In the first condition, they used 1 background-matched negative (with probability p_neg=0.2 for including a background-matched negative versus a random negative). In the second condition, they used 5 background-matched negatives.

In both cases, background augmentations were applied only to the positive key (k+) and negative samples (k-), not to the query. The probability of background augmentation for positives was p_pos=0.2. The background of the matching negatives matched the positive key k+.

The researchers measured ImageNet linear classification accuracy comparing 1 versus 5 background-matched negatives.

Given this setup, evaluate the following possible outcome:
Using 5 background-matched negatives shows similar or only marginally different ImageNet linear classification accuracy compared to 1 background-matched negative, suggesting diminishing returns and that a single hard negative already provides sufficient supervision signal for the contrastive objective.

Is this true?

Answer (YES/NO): YES